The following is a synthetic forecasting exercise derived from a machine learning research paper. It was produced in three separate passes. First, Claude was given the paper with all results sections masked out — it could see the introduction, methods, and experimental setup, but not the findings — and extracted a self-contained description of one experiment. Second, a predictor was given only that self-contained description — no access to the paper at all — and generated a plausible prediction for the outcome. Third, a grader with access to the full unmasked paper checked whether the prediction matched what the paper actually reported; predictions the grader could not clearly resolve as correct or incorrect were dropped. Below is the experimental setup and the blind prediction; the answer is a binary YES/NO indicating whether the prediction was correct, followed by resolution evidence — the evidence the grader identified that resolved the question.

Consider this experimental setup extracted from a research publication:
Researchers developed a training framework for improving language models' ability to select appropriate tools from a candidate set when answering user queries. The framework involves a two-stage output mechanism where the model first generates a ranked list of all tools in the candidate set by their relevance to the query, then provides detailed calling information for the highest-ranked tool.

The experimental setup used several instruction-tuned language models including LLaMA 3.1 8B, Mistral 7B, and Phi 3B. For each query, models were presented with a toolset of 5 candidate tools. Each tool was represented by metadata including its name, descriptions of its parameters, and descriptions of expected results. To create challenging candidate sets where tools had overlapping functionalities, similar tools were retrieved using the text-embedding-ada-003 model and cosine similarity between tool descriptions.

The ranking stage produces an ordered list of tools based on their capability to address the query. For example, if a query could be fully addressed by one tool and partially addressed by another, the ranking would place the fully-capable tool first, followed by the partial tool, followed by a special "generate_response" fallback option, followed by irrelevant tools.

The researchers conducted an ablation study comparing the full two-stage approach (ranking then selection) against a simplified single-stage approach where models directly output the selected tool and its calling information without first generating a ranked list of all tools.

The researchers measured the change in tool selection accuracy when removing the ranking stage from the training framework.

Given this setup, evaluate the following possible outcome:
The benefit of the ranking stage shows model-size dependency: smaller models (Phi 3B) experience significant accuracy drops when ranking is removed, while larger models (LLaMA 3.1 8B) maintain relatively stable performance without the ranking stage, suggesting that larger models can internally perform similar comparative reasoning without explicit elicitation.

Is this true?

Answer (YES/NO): NO